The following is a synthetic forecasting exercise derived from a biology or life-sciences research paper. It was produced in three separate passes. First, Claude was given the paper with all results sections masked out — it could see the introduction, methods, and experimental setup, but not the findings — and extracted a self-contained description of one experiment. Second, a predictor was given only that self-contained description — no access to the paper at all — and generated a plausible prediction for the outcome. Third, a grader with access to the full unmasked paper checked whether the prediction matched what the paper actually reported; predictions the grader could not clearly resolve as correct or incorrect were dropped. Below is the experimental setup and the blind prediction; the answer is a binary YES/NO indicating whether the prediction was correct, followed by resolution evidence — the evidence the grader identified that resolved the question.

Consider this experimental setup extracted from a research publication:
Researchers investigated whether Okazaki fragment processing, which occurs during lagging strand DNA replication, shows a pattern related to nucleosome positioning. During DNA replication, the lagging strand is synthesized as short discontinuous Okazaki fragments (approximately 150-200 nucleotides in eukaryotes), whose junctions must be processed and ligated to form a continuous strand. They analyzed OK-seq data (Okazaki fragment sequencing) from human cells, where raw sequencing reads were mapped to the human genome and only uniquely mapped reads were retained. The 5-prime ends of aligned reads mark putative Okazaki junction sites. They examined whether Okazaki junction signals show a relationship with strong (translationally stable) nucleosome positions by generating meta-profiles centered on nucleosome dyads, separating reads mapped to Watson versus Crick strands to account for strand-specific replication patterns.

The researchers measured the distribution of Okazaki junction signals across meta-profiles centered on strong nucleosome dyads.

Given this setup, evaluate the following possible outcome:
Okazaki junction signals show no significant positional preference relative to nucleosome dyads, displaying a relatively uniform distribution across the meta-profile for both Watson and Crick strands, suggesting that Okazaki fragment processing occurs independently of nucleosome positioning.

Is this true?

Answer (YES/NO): NO